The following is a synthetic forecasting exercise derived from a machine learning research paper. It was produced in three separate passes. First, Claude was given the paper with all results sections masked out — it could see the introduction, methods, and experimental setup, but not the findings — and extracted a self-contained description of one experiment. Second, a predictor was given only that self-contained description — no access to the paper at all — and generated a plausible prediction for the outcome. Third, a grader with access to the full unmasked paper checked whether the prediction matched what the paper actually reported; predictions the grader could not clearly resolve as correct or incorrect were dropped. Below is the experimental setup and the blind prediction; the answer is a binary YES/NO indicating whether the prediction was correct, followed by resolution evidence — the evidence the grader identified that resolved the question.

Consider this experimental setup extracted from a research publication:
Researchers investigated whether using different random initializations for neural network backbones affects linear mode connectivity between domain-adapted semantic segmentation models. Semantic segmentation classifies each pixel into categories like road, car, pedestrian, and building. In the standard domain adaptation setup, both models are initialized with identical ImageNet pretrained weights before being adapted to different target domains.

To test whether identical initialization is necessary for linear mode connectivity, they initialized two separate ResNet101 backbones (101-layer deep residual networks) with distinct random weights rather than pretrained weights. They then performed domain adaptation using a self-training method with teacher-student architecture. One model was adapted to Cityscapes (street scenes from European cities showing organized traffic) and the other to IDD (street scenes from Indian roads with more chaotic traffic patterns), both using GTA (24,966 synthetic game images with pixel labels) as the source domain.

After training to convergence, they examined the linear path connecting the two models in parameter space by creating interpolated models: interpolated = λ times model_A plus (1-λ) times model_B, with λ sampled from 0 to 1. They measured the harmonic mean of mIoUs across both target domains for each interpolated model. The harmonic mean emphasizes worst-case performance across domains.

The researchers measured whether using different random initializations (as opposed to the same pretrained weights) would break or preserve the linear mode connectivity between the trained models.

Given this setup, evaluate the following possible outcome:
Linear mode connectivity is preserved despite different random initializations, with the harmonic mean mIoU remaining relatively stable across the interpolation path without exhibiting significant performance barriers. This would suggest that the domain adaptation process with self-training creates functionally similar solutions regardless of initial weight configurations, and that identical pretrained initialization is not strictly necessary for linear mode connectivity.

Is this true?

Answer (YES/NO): NO